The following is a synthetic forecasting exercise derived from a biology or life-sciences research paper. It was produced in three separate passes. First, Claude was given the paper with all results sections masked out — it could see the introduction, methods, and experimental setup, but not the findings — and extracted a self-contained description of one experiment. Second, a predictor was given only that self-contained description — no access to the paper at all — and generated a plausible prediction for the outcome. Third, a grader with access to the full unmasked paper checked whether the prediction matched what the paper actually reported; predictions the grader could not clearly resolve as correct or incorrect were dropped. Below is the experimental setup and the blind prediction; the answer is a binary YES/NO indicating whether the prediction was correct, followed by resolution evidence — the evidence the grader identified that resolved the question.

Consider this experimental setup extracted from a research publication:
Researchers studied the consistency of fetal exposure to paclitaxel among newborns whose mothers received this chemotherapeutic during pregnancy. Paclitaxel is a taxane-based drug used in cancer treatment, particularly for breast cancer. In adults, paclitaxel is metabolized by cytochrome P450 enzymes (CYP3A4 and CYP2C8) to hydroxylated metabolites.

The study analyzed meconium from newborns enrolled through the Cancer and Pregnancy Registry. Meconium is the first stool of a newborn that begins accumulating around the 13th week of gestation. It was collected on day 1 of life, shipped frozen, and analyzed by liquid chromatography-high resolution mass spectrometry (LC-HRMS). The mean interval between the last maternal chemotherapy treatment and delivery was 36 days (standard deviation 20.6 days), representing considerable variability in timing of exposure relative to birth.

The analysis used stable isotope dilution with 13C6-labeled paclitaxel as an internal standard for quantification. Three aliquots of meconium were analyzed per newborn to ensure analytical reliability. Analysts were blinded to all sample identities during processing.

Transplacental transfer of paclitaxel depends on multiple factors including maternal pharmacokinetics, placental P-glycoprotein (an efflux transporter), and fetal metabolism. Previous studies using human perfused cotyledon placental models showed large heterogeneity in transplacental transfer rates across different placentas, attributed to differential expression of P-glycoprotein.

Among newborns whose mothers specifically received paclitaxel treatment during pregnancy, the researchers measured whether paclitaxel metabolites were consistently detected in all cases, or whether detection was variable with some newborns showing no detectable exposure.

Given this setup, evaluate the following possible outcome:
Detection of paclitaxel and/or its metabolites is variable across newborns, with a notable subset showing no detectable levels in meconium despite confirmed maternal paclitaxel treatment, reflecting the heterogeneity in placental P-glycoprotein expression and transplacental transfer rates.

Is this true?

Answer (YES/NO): NO